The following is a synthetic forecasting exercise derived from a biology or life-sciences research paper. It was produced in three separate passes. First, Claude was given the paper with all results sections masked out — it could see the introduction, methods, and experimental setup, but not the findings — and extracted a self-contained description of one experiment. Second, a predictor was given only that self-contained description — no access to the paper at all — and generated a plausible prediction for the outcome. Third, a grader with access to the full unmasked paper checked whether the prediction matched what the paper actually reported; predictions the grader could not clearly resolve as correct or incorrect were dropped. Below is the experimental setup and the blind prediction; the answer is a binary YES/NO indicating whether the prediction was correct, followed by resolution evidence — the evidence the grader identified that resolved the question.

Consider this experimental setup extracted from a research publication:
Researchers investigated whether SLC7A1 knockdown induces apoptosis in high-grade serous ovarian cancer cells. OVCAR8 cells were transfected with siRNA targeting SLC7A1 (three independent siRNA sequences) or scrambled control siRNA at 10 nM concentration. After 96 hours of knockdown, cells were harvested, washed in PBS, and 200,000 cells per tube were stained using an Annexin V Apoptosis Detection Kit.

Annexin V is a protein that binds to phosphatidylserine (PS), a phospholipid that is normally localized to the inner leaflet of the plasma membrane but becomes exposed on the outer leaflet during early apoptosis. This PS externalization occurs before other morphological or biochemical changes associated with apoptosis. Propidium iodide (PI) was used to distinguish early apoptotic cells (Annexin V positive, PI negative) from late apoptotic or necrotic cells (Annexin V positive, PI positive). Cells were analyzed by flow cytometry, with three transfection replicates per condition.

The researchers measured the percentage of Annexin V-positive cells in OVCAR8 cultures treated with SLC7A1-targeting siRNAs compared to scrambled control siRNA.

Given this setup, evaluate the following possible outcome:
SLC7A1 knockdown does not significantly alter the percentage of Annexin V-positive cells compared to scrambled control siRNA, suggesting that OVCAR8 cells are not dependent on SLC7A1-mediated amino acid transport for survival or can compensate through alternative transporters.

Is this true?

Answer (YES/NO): NO